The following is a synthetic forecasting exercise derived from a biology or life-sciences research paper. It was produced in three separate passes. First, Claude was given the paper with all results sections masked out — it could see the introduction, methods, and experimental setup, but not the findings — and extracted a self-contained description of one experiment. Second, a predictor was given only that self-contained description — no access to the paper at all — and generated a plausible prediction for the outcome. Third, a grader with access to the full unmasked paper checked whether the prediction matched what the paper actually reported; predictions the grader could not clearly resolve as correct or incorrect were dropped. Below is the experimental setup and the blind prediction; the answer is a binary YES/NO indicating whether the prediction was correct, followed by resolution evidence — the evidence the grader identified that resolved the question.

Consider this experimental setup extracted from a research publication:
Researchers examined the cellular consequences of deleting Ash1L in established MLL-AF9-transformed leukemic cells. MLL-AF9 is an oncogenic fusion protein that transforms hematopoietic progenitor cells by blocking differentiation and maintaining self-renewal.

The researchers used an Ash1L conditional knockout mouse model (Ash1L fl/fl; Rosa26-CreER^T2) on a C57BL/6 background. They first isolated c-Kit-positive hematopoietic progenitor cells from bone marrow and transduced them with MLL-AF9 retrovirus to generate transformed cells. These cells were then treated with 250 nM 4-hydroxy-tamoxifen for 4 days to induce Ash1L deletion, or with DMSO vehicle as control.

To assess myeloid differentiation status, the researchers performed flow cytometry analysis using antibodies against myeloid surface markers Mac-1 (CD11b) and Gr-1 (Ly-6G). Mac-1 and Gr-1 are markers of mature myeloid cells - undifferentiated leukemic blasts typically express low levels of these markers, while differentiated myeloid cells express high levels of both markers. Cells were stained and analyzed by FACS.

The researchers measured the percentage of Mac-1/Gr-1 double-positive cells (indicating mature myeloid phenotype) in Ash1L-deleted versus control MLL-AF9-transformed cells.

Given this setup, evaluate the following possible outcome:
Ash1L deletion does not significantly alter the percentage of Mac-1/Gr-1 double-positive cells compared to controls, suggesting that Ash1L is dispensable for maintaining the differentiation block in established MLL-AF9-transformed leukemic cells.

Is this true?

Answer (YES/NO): NO